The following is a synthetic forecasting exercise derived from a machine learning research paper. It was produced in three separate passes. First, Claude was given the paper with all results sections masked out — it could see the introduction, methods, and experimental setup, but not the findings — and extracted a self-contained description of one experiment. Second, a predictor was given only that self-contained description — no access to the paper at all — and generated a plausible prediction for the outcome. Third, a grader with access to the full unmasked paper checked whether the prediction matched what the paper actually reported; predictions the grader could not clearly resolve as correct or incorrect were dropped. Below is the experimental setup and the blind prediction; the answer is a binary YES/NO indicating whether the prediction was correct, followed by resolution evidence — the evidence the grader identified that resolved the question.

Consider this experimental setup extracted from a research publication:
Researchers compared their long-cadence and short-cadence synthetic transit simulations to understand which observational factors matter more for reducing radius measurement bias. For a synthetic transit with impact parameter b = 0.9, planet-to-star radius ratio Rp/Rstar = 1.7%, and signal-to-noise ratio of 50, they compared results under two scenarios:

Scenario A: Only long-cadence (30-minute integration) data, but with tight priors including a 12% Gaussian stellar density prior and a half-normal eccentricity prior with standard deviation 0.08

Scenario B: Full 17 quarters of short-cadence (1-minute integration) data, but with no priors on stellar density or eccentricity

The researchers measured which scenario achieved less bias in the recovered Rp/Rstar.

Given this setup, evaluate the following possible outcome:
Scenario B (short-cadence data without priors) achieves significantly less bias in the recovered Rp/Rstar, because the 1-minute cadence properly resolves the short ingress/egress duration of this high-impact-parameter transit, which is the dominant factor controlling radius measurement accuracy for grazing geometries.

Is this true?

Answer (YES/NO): NO